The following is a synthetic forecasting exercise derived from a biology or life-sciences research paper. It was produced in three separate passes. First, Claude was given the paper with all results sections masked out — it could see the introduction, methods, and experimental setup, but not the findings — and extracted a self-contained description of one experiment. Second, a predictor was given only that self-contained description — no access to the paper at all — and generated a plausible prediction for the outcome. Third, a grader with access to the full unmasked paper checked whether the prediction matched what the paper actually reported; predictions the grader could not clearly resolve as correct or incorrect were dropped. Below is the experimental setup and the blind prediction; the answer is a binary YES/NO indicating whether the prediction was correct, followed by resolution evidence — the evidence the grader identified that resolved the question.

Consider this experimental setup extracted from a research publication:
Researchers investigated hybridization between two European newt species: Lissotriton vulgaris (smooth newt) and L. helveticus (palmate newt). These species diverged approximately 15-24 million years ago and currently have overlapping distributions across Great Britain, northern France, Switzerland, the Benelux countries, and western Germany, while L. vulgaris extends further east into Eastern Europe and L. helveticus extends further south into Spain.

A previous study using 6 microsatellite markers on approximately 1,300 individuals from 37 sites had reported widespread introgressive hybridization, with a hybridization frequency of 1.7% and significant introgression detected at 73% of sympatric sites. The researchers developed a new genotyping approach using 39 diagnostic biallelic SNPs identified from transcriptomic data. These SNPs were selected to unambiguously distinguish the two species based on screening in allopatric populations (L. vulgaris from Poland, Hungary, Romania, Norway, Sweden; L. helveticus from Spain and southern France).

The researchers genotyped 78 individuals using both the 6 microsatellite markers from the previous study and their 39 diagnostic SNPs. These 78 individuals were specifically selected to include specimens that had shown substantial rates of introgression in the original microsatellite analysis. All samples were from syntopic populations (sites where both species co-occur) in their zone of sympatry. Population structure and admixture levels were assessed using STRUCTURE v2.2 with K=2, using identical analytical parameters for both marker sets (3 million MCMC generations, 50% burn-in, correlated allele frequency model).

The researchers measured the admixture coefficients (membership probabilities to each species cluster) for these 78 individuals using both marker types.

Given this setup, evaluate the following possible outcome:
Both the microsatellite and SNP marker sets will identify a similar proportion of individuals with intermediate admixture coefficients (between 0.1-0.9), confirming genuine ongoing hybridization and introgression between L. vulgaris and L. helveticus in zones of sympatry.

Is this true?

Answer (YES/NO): NO